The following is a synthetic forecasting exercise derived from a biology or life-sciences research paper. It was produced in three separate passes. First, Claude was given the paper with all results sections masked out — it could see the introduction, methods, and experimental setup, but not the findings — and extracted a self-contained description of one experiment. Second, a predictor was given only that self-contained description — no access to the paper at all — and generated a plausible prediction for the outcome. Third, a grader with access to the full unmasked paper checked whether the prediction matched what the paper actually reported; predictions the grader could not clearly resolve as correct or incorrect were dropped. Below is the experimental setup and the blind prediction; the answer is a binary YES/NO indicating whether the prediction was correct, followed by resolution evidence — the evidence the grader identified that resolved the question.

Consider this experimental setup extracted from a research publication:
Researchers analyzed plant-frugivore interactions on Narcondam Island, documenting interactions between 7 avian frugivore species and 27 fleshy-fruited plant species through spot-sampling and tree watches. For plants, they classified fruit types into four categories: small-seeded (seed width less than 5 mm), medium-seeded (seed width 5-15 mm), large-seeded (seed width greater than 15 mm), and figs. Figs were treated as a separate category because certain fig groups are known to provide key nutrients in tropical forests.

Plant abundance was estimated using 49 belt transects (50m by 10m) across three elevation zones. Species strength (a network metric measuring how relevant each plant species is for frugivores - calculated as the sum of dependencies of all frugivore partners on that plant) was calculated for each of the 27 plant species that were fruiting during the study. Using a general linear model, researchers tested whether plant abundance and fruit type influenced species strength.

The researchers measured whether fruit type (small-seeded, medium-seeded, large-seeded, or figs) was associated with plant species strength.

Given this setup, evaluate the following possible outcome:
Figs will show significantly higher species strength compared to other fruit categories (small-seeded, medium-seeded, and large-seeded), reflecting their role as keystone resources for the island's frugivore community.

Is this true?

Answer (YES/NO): YES